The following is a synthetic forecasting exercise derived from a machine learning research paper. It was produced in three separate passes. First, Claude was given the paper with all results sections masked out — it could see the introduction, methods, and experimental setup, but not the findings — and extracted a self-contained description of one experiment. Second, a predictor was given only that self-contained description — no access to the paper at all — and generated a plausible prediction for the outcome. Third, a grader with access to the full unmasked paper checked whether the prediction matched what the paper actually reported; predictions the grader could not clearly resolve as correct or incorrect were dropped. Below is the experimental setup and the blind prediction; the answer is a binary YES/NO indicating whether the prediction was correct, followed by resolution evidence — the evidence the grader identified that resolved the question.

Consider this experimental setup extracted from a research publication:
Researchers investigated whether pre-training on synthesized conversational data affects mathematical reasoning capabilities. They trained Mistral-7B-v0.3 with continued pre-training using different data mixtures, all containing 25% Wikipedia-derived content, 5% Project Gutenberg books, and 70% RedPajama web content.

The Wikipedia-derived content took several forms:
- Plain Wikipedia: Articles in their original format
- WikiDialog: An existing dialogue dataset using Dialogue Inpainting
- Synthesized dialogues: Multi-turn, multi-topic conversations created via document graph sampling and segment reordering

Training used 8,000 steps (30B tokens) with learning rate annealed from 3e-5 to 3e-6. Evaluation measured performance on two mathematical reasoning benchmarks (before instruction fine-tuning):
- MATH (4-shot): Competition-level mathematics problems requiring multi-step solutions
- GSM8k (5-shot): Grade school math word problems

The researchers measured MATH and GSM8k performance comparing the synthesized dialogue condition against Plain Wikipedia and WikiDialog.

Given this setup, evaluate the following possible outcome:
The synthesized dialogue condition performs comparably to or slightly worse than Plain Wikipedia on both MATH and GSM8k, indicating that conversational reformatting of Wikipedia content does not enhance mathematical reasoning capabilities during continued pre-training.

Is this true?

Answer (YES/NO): NO